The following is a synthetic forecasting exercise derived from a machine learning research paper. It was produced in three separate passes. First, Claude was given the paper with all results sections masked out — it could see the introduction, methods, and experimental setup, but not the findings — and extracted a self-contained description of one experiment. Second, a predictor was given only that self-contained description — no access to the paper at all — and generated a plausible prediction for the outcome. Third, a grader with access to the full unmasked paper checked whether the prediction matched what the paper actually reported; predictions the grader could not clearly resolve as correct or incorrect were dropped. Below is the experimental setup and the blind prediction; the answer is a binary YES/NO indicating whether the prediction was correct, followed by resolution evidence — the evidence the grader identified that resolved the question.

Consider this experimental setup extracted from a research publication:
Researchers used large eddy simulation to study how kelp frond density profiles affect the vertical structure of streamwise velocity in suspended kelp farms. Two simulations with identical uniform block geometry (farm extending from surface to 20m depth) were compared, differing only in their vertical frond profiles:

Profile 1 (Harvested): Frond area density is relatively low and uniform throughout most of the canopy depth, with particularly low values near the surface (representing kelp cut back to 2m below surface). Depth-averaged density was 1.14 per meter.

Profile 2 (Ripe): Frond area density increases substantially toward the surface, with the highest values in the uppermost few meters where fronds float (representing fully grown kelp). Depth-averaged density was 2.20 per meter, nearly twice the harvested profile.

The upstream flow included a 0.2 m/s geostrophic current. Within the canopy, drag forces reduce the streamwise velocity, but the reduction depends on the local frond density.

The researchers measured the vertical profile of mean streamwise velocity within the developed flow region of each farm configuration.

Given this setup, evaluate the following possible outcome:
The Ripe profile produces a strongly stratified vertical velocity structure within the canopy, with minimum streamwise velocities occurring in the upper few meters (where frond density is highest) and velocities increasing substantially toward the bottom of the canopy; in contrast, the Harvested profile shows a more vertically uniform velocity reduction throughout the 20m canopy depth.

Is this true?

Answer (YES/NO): NO